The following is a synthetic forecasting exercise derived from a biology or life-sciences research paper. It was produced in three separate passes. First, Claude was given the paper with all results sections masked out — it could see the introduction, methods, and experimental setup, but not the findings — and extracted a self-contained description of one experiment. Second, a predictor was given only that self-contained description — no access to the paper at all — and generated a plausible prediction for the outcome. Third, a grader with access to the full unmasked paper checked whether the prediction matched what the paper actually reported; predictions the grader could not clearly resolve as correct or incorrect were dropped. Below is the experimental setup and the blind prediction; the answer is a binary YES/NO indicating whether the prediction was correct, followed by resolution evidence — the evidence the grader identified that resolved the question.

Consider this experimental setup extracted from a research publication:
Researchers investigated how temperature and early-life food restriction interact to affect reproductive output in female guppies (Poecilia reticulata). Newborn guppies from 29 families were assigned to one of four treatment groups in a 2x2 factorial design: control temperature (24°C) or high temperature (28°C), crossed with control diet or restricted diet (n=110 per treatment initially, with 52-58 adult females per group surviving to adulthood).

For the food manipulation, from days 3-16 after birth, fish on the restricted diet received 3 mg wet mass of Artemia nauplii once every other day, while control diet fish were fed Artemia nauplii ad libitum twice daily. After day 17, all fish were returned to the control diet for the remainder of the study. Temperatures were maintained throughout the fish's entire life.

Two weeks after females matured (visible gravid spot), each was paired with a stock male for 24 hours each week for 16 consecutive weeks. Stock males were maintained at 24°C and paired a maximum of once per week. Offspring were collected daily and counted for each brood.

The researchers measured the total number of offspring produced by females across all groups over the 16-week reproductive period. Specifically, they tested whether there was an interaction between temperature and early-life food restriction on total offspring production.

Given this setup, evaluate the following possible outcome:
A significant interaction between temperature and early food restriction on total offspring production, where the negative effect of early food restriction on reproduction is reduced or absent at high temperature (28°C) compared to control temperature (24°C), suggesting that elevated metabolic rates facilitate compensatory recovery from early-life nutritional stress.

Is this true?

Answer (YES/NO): NO